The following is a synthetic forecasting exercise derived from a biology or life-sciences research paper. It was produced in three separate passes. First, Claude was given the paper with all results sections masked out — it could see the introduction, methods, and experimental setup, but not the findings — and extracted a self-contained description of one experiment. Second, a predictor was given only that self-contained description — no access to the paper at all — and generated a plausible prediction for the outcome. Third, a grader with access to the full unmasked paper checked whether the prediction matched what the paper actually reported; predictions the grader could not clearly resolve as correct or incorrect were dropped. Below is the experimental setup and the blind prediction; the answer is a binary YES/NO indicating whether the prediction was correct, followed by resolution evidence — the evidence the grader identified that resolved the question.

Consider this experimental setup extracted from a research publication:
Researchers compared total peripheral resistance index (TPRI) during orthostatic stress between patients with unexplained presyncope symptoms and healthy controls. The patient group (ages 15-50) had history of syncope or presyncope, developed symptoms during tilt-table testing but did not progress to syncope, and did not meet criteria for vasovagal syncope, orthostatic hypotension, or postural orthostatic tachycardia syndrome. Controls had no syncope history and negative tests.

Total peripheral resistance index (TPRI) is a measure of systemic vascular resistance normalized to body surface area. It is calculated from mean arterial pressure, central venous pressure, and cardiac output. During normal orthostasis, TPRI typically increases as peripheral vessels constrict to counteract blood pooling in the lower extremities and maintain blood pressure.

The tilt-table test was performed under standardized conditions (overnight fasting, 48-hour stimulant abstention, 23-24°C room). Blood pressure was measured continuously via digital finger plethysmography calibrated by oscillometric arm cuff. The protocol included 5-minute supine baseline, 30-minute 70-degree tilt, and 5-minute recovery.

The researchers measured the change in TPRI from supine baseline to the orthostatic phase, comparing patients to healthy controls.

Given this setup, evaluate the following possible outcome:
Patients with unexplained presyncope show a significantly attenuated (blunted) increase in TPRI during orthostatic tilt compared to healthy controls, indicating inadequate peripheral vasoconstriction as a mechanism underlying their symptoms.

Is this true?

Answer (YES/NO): NO